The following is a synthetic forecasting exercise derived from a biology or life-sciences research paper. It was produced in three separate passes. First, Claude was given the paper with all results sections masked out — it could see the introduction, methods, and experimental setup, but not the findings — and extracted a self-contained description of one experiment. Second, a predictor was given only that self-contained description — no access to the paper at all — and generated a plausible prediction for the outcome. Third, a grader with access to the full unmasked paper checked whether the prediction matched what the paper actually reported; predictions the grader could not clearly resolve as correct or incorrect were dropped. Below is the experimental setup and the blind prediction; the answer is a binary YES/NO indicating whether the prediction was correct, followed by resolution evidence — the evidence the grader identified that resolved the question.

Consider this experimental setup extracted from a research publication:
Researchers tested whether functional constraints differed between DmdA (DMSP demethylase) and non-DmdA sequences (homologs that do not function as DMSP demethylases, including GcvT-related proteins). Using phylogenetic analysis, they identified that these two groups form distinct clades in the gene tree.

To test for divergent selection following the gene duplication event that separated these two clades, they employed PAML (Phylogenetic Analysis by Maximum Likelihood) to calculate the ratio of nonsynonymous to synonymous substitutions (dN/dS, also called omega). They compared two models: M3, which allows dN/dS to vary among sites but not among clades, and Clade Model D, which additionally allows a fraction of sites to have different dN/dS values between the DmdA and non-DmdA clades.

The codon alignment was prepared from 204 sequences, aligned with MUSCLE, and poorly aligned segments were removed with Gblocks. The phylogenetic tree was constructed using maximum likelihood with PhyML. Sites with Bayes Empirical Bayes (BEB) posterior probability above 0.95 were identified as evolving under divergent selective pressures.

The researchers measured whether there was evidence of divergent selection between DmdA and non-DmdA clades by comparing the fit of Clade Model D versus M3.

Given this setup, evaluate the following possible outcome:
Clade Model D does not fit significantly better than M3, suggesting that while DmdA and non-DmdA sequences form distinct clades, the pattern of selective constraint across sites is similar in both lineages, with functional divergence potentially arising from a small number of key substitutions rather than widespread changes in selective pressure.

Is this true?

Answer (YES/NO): NO